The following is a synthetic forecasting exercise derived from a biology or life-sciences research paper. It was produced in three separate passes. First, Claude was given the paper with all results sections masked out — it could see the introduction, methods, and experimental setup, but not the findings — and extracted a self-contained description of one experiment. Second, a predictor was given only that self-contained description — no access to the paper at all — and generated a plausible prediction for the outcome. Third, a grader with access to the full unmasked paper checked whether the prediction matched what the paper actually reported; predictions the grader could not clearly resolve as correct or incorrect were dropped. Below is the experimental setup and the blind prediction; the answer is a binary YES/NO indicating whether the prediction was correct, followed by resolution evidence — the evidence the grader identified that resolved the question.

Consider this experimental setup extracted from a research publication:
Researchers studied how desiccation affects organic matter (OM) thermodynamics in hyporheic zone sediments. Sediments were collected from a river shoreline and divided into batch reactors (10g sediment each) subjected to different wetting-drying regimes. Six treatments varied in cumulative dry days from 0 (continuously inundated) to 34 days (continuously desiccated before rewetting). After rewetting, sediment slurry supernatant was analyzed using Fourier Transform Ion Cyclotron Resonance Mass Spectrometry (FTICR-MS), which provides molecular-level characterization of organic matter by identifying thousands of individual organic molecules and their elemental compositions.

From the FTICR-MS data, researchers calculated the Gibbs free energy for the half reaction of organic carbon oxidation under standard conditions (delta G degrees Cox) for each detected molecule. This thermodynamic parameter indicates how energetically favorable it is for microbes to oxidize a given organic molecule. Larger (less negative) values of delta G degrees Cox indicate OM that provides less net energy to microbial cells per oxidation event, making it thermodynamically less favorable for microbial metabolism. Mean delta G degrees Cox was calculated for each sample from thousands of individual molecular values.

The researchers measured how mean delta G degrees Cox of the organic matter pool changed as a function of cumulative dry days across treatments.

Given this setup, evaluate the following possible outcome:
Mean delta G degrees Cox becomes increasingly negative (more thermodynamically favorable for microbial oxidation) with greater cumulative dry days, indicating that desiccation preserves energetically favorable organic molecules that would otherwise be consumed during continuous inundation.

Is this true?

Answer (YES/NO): NO